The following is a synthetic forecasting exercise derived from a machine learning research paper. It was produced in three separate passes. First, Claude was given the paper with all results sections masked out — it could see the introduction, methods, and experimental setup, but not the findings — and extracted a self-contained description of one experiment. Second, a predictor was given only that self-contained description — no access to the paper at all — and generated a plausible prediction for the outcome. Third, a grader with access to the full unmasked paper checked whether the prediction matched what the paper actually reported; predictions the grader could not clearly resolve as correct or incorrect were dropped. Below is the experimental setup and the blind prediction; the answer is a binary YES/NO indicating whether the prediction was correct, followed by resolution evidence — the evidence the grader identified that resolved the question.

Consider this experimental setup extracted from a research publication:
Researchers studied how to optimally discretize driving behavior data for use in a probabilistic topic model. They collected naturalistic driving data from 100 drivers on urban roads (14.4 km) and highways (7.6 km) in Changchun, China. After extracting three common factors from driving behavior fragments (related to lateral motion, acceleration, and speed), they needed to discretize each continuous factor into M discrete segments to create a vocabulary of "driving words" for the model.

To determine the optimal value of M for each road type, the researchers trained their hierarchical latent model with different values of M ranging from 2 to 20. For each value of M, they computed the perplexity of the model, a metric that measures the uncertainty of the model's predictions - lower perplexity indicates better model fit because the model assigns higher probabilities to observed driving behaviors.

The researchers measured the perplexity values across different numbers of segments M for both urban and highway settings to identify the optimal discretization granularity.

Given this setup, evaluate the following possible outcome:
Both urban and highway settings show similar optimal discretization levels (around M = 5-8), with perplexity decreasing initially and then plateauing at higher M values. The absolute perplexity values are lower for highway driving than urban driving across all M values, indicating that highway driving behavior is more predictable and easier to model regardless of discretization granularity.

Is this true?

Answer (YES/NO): NO